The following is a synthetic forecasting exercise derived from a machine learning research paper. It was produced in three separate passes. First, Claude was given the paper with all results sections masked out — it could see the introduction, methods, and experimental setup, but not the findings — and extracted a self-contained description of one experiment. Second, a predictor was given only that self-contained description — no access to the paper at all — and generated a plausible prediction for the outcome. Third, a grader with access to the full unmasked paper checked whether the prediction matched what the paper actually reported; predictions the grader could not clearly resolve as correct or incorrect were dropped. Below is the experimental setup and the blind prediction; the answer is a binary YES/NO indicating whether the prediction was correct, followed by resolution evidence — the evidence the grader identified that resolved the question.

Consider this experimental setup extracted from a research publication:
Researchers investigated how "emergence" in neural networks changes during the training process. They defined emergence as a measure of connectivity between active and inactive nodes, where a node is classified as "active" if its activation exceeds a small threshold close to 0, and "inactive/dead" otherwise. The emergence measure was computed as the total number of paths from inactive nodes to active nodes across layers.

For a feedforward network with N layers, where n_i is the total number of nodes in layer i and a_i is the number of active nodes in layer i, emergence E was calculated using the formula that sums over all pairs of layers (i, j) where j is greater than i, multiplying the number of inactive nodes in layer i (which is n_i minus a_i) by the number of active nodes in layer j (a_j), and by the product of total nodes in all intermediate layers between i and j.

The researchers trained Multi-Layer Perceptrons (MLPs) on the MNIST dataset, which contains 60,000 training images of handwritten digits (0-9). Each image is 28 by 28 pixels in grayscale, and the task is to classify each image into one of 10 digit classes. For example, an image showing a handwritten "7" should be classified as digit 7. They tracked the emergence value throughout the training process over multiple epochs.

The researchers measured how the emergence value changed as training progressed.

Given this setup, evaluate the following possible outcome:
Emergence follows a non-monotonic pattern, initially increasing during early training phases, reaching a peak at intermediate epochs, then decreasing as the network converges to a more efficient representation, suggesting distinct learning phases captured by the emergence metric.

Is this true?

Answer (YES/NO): NO